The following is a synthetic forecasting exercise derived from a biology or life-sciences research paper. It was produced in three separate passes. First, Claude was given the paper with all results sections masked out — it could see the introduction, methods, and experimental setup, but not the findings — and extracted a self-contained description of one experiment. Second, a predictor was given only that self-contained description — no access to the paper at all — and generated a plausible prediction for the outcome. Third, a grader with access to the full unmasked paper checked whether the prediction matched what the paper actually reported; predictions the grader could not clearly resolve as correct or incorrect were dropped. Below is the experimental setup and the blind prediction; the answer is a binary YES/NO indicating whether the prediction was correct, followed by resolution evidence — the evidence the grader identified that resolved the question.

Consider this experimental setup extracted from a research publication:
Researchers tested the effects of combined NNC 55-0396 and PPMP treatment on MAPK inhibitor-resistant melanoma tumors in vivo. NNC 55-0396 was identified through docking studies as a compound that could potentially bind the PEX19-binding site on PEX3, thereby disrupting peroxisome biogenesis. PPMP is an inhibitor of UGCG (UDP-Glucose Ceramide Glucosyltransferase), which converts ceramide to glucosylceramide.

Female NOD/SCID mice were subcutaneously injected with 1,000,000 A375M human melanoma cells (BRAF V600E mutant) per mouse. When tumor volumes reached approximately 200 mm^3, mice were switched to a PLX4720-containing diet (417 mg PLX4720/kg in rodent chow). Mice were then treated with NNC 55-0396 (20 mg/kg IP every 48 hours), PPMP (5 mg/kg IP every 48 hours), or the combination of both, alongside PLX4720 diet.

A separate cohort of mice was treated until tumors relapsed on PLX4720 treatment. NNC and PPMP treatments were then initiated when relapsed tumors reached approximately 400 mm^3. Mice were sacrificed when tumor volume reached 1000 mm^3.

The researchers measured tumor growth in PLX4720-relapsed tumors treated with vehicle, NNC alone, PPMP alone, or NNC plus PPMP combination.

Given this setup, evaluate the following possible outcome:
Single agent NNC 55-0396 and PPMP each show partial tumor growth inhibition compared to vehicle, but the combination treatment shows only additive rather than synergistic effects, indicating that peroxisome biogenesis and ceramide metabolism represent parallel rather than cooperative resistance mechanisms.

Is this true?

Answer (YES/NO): NO